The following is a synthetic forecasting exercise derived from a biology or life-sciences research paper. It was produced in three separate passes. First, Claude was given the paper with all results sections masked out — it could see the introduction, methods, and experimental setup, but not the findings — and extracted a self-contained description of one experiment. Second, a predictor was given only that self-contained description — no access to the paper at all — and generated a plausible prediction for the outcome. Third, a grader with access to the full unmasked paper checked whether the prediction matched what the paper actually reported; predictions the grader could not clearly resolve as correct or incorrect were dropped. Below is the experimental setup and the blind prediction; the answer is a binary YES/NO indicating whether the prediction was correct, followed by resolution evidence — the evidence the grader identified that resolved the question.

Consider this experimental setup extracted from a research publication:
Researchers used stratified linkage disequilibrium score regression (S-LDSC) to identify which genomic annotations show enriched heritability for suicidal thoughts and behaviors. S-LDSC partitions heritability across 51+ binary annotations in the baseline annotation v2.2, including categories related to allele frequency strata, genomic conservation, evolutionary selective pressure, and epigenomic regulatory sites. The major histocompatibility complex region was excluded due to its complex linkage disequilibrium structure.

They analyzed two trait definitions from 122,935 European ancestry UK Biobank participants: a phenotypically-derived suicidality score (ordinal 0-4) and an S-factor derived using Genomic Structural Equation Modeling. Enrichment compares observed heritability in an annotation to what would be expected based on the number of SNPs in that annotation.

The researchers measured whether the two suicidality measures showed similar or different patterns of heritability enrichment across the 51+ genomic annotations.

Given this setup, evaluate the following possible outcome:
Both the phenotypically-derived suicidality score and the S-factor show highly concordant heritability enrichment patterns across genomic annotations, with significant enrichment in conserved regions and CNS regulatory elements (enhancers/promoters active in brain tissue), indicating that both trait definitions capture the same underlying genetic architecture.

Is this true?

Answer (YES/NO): NO